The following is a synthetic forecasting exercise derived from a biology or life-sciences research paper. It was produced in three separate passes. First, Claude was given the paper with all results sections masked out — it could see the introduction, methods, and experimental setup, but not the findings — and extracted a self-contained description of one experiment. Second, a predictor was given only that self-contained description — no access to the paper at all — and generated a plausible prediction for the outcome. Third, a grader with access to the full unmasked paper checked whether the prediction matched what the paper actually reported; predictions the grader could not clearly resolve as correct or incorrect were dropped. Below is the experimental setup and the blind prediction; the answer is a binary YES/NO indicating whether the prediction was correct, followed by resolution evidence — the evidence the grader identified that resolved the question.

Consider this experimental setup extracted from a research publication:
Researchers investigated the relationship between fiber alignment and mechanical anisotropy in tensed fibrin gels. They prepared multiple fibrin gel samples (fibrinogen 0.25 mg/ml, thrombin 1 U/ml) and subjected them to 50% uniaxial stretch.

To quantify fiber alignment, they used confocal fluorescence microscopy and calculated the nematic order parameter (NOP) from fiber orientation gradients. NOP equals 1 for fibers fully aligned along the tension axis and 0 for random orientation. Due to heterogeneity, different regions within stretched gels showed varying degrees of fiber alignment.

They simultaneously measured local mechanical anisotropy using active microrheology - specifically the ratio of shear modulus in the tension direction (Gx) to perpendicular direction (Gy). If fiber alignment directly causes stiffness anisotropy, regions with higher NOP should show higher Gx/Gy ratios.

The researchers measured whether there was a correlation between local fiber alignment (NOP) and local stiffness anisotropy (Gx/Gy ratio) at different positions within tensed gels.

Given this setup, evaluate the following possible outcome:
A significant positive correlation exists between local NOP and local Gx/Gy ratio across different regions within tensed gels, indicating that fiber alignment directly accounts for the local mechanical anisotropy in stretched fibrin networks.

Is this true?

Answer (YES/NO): YES